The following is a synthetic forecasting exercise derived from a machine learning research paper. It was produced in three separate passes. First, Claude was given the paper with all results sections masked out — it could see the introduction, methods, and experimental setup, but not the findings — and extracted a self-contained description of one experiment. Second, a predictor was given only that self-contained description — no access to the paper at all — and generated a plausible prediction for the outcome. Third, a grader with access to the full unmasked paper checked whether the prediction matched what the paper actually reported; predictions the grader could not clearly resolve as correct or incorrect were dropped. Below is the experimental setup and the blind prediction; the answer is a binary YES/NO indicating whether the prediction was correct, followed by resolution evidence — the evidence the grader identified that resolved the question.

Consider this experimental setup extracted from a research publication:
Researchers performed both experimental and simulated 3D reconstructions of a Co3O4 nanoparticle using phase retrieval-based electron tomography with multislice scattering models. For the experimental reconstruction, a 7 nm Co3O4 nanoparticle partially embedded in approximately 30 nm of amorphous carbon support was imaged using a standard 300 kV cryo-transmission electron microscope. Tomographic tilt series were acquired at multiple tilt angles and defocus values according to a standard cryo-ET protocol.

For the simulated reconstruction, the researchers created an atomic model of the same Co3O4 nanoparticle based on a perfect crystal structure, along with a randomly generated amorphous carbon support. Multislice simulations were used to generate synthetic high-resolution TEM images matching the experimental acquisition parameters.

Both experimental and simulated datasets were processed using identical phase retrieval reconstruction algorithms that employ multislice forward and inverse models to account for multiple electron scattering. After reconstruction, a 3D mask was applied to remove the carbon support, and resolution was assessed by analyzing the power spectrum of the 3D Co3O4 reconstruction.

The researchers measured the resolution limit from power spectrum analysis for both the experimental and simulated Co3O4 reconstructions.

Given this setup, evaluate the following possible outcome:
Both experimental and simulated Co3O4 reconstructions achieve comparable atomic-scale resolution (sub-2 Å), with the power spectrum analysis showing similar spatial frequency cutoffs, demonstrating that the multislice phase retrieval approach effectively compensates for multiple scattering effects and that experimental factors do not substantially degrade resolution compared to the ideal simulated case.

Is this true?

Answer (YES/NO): NO